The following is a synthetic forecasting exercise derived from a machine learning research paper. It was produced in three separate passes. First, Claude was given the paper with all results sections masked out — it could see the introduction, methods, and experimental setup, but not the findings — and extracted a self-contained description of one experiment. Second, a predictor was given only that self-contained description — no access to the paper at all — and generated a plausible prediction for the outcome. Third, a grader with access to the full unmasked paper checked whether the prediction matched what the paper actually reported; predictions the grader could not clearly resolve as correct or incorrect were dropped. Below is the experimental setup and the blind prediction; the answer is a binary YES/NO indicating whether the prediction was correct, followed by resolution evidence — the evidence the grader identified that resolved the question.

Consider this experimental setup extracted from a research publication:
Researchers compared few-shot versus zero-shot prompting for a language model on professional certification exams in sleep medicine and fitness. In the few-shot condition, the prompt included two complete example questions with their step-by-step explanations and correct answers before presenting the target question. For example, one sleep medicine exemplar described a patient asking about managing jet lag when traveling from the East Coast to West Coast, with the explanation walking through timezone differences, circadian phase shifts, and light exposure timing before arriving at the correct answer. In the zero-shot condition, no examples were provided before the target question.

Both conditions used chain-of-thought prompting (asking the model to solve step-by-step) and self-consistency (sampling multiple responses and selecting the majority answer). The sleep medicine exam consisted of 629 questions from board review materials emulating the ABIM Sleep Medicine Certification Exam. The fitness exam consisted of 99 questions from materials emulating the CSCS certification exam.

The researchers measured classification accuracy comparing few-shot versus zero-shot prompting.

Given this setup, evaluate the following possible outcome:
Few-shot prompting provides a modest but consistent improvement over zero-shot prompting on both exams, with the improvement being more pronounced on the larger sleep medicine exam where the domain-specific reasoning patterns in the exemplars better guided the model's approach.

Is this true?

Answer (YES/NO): YES